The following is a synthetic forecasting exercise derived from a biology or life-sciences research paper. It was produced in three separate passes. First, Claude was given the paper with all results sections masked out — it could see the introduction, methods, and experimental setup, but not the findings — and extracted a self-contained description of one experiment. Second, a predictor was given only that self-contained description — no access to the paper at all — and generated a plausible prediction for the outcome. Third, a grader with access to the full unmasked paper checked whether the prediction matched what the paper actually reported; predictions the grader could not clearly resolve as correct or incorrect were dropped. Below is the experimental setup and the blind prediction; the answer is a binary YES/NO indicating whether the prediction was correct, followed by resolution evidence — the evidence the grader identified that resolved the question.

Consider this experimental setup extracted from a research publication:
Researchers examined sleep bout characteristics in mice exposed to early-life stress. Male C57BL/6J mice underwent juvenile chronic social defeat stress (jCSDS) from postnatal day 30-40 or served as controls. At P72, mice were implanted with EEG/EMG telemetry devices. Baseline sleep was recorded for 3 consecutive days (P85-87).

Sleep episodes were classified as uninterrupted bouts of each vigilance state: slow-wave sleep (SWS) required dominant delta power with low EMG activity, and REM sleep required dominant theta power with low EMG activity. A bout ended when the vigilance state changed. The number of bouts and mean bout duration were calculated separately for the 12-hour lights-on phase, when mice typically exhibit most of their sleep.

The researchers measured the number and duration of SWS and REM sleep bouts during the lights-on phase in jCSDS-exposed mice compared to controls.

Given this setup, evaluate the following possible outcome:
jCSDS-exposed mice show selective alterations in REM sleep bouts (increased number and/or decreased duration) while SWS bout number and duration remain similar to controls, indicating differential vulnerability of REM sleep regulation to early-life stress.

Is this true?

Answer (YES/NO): NO